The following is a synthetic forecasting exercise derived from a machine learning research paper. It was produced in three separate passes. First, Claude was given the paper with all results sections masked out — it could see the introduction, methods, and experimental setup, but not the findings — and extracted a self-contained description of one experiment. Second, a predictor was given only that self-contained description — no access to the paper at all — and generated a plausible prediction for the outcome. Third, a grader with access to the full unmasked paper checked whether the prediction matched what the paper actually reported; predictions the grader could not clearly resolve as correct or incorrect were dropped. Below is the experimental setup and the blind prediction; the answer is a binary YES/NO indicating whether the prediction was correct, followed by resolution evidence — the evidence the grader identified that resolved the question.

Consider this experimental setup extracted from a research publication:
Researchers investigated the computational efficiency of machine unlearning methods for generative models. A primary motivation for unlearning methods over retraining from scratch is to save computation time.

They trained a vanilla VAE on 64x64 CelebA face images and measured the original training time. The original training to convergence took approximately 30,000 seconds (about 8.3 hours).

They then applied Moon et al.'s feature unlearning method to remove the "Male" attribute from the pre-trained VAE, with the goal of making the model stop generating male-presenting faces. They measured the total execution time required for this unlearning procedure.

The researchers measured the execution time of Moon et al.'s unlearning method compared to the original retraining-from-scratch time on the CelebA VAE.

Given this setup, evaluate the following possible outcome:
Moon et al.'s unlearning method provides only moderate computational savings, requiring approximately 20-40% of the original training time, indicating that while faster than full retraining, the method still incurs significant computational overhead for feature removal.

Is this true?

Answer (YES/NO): NO